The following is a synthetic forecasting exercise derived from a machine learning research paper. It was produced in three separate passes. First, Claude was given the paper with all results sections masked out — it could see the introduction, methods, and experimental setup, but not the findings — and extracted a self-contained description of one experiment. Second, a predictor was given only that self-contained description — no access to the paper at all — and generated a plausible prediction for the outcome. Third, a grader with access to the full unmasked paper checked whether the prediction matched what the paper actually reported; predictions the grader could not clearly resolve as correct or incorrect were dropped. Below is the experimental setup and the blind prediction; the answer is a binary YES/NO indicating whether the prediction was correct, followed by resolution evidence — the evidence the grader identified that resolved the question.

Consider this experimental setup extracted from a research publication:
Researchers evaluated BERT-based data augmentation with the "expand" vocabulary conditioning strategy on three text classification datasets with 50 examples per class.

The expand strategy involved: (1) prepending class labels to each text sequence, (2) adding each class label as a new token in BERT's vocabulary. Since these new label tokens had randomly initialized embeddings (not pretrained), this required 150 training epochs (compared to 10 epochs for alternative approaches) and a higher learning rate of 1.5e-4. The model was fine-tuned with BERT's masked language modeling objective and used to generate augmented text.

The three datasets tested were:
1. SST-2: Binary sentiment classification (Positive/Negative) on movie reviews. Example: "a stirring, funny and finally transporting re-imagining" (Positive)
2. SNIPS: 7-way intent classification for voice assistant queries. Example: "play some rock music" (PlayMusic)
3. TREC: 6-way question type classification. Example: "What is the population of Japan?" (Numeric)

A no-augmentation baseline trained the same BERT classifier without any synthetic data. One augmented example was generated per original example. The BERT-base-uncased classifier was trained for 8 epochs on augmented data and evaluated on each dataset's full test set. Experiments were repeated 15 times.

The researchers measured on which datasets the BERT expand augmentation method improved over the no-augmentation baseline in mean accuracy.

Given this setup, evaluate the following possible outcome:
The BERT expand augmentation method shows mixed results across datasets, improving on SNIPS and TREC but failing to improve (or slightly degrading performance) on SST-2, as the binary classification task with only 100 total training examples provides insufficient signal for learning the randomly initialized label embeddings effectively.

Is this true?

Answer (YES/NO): NO